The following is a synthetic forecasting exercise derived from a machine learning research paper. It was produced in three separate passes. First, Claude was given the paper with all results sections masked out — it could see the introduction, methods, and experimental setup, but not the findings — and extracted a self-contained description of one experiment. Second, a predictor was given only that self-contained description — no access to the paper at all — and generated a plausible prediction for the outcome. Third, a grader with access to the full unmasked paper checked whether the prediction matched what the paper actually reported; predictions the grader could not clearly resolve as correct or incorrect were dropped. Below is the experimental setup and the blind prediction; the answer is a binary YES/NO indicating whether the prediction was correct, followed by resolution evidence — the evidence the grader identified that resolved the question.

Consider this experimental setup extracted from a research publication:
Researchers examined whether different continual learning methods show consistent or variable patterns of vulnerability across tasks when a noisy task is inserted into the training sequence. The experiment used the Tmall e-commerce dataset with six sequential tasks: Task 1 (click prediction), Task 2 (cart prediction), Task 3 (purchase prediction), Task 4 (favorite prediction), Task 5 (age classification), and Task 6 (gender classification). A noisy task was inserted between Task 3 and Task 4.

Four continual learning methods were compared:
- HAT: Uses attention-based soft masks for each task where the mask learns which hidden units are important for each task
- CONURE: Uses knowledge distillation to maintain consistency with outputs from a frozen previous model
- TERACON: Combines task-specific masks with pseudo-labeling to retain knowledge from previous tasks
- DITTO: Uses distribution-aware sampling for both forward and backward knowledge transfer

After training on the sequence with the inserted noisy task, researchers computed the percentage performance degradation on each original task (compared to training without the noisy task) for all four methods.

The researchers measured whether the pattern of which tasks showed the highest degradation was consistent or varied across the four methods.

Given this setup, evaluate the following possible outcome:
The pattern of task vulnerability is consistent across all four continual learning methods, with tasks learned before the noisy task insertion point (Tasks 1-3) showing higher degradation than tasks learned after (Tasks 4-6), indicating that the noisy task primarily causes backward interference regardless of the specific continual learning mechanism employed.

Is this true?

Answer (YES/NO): NO